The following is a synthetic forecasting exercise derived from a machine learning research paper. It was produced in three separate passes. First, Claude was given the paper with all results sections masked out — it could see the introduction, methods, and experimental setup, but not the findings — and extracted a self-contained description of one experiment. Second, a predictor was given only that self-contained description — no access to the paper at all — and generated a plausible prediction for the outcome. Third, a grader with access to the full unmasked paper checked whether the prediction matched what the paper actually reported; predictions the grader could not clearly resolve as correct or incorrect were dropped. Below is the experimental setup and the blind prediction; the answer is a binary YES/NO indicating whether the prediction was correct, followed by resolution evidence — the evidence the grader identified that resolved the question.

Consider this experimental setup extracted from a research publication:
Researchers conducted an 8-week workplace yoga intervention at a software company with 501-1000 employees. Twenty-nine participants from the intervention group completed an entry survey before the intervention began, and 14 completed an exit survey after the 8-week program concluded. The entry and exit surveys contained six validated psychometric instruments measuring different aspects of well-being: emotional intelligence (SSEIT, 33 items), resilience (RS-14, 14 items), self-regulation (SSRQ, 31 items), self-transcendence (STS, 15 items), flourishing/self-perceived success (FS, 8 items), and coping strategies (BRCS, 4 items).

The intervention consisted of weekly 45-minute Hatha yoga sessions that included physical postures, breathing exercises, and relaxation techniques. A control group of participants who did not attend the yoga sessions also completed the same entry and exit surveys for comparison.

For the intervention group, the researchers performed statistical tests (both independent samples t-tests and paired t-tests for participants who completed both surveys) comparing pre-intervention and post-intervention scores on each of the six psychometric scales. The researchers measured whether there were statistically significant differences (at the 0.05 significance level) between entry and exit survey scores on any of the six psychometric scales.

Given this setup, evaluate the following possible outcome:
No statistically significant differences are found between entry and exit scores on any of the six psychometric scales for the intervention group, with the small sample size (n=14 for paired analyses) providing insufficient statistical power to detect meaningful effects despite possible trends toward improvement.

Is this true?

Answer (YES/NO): YES